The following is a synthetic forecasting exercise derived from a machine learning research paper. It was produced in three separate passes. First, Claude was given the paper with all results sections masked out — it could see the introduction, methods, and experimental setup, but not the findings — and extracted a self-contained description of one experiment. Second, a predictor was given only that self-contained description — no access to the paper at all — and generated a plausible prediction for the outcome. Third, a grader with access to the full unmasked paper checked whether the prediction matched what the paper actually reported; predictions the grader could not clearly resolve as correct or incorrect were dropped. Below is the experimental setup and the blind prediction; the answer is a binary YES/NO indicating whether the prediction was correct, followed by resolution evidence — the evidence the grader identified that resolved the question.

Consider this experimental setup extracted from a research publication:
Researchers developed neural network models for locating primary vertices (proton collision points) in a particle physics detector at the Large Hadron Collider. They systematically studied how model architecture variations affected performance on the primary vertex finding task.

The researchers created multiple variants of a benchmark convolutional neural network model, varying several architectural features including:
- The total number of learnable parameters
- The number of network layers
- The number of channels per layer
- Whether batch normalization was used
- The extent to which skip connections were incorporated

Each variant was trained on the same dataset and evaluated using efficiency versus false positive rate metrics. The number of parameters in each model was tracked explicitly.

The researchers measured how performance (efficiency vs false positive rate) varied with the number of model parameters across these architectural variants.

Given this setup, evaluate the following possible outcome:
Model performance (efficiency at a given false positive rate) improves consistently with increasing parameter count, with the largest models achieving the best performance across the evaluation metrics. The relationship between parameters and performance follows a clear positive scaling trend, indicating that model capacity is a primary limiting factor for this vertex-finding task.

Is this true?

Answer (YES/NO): YES